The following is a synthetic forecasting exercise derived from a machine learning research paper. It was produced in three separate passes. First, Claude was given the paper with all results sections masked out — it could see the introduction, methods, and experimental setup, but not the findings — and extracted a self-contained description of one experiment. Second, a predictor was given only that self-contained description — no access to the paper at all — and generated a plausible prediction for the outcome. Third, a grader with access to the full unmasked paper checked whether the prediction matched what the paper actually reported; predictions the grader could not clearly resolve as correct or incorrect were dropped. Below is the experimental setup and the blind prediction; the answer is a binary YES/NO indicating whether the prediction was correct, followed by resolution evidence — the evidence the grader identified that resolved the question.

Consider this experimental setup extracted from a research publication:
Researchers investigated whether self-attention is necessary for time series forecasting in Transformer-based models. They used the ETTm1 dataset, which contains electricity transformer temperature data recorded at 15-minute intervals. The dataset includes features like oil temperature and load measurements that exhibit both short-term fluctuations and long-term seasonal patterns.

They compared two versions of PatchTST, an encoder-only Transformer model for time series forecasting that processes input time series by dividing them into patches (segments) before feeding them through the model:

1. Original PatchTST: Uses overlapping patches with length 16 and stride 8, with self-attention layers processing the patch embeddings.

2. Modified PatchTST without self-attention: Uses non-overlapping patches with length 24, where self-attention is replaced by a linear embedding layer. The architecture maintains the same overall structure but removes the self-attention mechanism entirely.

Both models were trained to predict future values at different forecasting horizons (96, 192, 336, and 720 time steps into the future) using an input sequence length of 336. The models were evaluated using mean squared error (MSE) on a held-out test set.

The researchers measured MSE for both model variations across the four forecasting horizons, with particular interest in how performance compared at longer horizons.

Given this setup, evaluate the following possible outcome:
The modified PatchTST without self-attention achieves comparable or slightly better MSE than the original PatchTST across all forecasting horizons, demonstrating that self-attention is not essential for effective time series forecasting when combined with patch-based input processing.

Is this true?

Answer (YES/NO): YES